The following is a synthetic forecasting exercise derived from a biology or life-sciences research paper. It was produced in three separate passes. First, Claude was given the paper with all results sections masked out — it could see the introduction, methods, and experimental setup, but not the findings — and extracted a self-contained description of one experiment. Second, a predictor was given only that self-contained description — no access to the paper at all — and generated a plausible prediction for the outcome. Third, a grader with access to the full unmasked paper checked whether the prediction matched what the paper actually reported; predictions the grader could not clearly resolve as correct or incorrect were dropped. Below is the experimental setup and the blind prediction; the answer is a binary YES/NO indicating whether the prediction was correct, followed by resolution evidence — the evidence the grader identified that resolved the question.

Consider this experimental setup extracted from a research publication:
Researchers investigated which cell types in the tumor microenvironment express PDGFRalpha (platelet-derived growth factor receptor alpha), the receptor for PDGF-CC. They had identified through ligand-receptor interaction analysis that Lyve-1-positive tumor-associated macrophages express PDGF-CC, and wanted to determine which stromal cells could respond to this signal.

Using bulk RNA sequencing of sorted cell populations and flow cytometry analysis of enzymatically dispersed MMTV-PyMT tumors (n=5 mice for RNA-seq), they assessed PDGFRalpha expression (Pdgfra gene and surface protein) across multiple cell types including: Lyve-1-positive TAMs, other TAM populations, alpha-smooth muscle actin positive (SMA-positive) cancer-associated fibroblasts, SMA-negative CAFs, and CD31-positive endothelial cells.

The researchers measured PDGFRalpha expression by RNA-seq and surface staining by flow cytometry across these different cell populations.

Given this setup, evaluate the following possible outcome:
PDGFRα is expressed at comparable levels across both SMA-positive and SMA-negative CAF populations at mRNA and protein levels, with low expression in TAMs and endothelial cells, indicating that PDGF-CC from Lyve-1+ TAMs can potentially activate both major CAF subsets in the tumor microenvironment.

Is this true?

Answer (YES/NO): NO